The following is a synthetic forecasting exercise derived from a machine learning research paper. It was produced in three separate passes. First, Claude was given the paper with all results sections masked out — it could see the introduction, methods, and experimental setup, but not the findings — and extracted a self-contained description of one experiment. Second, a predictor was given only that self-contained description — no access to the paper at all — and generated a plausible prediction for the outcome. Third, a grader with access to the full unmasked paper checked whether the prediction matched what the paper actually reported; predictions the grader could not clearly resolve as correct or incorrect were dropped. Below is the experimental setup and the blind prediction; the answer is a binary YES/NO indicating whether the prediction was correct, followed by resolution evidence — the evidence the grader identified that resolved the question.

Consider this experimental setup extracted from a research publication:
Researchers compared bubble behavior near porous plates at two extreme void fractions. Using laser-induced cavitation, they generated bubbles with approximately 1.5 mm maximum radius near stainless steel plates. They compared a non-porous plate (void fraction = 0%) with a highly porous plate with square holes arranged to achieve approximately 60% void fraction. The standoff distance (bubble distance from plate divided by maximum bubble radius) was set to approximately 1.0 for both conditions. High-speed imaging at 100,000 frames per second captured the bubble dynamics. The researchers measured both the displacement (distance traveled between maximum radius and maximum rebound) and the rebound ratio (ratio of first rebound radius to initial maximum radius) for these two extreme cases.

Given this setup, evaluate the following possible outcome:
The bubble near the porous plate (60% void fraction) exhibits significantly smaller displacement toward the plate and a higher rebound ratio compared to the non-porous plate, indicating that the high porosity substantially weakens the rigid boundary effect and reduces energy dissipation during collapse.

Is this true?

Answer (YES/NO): NO